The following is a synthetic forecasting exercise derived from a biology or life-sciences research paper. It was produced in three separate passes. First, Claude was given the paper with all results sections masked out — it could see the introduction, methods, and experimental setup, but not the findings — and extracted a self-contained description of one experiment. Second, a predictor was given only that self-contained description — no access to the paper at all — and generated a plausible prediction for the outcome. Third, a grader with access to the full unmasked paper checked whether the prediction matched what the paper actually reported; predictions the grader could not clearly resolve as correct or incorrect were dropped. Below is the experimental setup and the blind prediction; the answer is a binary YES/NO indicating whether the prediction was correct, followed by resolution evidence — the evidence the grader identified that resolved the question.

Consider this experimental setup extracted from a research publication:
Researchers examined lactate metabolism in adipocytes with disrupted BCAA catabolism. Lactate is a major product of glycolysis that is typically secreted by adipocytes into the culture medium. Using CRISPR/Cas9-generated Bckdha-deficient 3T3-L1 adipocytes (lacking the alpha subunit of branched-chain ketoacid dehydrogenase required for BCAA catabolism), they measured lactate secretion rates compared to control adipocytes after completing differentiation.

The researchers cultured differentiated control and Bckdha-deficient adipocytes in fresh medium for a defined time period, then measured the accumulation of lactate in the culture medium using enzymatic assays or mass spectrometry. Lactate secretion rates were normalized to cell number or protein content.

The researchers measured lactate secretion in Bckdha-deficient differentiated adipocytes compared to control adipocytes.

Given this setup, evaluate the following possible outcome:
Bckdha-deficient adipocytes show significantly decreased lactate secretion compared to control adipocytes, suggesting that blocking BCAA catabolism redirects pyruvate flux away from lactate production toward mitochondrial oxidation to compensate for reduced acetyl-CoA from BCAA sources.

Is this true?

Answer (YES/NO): YES